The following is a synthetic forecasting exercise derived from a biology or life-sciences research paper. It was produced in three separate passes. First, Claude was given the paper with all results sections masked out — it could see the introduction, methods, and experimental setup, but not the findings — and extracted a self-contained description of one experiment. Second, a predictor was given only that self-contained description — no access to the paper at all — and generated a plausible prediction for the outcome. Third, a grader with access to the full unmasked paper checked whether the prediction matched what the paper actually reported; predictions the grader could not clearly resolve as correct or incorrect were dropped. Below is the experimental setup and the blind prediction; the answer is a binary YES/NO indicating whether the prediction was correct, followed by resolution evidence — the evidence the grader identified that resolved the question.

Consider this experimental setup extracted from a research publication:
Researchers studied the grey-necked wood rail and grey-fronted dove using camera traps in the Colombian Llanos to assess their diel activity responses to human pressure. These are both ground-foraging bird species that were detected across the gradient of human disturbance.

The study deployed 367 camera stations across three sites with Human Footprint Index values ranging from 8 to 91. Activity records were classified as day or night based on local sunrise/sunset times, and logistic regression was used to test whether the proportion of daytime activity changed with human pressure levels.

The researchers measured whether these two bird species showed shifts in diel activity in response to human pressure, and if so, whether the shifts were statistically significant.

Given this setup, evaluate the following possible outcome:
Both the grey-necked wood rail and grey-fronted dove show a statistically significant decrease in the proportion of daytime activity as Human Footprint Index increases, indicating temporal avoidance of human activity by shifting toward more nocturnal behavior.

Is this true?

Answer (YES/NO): NO